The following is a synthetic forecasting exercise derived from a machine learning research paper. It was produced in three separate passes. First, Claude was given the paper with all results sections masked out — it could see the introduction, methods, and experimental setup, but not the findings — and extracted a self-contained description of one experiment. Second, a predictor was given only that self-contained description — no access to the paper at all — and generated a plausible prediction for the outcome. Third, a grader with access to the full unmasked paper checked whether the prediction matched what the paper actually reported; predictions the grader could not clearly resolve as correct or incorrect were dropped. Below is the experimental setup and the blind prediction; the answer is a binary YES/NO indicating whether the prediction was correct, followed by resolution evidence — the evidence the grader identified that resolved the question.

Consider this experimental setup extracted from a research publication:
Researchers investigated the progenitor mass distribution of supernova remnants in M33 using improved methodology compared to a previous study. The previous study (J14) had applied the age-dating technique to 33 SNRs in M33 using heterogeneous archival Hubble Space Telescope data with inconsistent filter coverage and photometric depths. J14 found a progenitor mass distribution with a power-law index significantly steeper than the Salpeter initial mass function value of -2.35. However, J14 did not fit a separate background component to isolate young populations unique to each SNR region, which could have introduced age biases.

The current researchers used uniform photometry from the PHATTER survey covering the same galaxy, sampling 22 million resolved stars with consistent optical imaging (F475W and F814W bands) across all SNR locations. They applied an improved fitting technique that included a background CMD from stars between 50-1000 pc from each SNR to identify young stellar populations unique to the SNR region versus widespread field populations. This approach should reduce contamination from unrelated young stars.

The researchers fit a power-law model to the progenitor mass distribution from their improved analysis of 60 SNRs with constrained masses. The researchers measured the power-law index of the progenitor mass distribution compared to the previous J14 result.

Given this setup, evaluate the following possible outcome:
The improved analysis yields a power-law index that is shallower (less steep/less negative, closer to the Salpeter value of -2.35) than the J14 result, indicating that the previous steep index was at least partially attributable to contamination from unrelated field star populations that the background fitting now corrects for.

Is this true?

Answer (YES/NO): YES